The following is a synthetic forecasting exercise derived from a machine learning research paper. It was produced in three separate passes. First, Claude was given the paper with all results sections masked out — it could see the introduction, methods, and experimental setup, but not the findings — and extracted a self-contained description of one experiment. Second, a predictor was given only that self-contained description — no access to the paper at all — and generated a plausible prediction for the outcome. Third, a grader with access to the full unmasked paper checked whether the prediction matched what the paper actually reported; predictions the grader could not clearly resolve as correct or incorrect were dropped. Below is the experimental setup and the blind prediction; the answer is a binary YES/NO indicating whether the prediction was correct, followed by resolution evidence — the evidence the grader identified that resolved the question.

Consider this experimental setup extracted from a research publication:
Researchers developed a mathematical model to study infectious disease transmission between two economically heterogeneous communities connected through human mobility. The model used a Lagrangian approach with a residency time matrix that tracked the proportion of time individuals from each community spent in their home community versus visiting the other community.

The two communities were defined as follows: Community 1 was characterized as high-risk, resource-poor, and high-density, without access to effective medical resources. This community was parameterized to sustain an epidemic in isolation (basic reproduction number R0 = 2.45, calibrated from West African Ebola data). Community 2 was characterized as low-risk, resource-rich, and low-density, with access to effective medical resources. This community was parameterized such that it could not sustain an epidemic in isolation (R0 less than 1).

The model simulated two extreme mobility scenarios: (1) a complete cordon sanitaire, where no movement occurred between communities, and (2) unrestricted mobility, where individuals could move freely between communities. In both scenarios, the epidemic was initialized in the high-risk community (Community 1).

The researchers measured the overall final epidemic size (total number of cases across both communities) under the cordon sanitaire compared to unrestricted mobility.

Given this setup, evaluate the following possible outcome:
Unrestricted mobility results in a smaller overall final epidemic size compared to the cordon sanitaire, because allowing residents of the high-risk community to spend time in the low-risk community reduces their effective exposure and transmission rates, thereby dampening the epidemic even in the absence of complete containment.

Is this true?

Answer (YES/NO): YES